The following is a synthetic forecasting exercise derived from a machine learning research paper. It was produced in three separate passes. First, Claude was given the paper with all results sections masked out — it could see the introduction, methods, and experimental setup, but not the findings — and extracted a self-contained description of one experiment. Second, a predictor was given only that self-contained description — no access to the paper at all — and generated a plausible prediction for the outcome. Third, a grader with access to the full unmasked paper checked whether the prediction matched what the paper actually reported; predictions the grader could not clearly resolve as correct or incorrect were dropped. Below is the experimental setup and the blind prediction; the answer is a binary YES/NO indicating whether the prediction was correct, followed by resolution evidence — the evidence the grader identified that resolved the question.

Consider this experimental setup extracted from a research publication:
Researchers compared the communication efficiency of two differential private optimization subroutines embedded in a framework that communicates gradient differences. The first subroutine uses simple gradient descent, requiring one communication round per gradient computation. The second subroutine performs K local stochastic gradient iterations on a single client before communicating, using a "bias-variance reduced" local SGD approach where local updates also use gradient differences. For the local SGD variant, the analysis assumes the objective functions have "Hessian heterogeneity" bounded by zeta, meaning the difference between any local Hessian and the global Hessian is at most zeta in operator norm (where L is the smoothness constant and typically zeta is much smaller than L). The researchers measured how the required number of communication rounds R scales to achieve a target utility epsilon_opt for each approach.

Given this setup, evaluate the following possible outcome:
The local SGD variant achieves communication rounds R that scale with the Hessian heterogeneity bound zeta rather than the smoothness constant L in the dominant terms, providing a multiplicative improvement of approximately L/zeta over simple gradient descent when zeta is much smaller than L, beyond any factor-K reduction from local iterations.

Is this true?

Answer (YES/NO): NO